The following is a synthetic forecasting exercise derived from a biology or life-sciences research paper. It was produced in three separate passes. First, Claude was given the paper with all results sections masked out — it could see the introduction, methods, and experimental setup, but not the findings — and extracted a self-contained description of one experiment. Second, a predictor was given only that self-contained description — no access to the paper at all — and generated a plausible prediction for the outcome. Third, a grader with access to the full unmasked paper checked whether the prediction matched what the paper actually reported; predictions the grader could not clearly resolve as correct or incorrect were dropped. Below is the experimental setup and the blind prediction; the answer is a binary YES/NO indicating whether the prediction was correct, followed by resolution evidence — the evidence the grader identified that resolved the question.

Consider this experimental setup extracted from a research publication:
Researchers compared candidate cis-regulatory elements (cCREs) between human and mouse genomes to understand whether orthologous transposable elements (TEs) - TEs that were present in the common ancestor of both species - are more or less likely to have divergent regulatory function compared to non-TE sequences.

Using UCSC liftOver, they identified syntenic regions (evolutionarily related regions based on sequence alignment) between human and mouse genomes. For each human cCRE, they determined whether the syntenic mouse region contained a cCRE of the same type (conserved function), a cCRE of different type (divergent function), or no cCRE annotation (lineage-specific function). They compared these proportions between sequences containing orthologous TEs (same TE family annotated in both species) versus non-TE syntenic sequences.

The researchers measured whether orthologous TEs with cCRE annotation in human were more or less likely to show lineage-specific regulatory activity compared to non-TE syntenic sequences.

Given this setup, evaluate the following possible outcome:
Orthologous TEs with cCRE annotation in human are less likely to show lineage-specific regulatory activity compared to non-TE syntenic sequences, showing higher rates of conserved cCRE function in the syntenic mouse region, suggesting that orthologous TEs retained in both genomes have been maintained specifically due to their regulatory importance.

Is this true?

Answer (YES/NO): NO